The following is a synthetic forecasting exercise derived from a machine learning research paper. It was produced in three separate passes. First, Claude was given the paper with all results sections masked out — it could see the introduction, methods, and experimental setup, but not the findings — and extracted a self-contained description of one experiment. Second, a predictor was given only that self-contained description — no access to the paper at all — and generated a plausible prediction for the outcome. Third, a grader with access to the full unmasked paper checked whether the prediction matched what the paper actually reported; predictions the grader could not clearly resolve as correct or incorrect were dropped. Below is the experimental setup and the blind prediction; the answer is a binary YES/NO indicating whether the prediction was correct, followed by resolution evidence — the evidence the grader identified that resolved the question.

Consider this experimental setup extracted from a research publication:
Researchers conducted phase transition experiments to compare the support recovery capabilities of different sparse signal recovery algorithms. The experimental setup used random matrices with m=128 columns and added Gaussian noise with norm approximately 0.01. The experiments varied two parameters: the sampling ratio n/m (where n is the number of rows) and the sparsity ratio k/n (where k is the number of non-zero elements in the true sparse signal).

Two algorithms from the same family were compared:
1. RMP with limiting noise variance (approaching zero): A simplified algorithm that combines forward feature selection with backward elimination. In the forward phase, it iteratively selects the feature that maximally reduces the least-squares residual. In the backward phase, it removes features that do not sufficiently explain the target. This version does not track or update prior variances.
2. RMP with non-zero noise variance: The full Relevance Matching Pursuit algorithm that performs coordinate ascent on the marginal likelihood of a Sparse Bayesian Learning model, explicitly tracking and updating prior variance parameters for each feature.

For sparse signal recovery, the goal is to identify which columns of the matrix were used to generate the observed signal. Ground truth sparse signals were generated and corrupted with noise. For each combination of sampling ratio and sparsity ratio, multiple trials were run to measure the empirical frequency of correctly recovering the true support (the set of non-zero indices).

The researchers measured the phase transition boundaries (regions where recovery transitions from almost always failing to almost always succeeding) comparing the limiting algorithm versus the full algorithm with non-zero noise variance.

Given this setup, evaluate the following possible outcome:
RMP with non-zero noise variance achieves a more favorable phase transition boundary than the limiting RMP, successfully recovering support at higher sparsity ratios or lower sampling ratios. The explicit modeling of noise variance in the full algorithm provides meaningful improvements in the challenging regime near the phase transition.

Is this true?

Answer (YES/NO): NO